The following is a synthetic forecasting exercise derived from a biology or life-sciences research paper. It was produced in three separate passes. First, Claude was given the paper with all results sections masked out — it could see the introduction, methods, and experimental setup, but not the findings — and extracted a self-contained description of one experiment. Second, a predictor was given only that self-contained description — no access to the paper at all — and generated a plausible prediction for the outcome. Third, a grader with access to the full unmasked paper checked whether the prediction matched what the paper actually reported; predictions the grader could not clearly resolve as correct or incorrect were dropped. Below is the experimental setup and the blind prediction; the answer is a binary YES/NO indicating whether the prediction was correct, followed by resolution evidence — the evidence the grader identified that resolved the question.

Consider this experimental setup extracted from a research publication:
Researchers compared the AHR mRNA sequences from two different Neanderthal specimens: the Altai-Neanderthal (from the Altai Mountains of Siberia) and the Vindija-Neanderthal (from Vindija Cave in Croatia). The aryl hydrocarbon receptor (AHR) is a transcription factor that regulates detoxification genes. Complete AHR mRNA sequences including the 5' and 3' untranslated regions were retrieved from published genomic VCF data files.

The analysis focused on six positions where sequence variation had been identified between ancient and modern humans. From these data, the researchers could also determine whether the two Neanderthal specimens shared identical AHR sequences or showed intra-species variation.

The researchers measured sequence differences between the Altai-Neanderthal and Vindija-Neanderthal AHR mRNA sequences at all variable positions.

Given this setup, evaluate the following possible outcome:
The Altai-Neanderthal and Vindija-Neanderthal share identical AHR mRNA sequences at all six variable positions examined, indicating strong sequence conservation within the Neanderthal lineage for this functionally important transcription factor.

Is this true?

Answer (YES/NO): NO